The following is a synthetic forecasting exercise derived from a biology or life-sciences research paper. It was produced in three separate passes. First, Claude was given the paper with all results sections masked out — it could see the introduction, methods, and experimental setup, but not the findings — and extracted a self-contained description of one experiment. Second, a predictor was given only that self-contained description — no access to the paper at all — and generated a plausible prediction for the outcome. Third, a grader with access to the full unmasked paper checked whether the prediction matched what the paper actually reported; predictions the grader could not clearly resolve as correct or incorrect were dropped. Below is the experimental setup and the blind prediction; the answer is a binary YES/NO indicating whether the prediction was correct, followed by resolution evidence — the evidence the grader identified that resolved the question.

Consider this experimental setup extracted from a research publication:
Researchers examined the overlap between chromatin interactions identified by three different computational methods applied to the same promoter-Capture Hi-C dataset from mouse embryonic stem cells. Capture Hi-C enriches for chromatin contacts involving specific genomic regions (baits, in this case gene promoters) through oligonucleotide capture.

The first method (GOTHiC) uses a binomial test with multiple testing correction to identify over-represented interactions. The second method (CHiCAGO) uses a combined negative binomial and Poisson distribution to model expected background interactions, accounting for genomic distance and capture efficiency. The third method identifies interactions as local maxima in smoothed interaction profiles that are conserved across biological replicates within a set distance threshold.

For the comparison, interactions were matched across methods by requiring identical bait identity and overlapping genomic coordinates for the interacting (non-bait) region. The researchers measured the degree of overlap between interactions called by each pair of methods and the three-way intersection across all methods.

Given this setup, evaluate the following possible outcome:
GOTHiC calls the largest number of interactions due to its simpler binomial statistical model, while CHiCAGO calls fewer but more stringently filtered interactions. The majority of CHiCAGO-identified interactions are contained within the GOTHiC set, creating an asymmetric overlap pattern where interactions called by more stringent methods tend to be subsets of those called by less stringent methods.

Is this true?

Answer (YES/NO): NO